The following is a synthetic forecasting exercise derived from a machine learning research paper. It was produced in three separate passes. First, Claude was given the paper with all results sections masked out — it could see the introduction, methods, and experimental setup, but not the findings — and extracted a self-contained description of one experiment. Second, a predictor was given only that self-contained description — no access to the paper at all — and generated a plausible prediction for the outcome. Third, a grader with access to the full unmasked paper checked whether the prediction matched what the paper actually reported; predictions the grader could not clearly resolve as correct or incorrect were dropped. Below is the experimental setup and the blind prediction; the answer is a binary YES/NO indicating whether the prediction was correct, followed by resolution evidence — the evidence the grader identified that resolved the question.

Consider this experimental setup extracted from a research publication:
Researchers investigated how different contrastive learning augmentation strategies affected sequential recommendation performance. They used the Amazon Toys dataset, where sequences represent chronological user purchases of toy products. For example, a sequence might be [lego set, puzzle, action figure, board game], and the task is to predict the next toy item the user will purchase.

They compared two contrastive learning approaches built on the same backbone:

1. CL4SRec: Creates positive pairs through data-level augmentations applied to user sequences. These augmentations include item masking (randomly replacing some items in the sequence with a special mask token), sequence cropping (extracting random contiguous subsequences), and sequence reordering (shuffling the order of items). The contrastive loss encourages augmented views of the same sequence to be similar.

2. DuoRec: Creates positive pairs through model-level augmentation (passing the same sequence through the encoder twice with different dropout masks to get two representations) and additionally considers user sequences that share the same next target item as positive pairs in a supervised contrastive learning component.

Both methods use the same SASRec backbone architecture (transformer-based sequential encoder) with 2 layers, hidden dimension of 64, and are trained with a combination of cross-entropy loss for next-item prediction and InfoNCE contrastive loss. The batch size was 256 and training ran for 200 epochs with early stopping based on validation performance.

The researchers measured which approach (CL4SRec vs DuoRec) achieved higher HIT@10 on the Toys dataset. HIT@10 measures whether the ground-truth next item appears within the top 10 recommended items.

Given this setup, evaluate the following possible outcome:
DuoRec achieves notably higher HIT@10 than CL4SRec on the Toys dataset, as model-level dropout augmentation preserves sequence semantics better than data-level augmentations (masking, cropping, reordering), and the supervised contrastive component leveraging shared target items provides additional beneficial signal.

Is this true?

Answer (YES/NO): NO